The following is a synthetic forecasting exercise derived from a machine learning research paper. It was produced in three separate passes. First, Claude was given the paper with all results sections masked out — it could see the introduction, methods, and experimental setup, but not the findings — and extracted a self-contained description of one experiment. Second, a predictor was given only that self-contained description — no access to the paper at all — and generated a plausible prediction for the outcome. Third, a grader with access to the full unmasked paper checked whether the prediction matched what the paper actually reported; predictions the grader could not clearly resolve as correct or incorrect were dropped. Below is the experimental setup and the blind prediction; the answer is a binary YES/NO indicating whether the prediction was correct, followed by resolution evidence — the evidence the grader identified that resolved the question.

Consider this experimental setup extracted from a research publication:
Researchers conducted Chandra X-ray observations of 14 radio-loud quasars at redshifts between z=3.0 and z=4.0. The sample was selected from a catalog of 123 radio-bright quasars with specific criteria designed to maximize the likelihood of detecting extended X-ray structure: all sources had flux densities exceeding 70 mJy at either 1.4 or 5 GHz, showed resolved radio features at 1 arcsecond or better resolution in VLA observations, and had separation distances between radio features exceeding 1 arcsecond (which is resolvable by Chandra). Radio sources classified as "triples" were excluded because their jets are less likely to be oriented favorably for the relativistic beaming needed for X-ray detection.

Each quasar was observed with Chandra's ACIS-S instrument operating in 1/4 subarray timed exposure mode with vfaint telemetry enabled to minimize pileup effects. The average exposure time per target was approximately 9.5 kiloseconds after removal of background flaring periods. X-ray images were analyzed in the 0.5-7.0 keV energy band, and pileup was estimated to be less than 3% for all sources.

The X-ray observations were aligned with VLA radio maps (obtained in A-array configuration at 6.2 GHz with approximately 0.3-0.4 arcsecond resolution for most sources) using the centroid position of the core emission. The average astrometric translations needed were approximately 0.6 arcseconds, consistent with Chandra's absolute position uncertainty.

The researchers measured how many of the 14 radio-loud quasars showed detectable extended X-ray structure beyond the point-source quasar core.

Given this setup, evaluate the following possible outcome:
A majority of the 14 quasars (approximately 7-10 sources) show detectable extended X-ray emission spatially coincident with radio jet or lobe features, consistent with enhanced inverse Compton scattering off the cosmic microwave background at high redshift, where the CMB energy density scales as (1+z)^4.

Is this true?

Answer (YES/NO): NO